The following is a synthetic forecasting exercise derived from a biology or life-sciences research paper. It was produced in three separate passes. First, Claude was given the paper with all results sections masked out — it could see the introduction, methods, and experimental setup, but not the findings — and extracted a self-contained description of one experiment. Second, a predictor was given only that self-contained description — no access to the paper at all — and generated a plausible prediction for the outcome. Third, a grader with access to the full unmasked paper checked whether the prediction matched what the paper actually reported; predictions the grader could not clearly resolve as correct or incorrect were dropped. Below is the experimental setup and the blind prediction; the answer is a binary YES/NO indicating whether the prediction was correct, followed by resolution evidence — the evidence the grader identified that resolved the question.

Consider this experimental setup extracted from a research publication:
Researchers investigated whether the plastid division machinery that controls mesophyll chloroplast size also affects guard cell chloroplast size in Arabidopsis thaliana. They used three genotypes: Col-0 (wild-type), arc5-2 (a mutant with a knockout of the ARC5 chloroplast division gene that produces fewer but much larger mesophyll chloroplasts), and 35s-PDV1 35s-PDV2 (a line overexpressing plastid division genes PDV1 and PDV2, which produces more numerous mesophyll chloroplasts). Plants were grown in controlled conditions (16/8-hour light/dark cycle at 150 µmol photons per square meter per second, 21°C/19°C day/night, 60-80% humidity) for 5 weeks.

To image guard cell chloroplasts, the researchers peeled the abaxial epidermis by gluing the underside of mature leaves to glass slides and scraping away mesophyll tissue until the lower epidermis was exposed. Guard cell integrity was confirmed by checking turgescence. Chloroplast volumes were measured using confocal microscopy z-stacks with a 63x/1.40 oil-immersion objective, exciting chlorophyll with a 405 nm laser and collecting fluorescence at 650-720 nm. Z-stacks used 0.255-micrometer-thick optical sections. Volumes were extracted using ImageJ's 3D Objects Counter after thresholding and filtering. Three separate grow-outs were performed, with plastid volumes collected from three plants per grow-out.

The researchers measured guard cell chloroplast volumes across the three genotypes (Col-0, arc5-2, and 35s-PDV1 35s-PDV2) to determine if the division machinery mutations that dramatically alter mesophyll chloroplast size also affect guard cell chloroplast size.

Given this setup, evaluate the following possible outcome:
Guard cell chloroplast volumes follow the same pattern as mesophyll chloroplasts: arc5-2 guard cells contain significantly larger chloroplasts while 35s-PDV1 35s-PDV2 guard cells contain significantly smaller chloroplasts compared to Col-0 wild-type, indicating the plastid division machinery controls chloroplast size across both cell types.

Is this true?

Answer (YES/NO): NO